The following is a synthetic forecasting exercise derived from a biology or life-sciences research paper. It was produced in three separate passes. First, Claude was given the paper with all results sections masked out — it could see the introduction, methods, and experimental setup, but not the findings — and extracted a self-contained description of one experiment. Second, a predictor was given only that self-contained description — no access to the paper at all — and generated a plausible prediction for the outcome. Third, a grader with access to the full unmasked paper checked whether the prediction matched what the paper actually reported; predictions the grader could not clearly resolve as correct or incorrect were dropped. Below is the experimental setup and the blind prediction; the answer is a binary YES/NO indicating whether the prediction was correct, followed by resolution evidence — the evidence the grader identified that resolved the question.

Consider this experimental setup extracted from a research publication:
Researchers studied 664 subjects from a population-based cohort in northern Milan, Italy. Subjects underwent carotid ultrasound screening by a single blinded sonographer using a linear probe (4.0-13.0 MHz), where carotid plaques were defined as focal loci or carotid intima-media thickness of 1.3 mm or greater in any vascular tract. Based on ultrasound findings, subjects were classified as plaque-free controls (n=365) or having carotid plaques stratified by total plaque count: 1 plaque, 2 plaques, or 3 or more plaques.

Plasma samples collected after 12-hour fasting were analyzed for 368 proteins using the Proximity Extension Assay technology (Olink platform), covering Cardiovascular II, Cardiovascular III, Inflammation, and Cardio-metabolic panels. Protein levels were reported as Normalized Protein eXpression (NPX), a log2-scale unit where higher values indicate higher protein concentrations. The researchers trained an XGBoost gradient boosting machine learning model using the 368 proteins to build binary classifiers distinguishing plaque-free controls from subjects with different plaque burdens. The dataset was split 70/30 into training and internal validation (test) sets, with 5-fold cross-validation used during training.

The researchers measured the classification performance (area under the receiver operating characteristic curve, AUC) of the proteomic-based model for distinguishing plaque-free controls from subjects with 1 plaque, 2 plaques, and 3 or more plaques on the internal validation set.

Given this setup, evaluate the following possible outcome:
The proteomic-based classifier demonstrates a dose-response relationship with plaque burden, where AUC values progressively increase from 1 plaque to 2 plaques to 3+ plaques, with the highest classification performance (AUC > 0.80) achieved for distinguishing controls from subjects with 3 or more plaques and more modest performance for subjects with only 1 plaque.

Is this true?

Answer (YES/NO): NO